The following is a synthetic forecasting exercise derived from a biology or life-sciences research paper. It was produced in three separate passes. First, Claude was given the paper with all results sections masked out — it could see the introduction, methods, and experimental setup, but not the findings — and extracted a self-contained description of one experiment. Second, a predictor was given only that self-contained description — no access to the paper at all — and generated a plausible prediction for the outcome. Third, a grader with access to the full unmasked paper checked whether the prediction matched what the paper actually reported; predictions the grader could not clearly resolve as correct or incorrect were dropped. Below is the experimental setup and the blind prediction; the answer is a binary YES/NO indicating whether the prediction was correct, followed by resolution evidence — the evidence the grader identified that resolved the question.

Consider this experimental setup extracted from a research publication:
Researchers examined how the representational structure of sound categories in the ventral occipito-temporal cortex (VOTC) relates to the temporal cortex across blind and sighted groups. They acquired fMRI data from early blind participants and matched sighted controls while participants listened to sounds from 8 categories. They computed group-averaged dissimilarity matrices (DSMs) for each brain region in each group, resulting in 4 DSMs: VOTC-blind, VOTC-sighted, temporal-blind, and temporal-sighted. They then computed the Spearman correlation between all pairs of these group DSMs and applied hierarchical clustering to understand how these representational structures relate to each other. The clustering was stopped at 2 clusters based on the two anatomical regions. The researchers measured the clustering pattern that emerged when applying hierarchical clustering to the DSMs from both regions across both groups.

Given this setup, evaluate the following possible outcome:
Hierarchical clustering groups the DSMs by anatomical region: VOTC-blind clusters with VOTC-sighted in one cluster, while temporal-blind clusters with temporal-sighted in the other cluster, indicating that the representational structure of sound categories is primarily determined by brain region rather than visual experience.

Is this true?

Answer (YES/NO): NO